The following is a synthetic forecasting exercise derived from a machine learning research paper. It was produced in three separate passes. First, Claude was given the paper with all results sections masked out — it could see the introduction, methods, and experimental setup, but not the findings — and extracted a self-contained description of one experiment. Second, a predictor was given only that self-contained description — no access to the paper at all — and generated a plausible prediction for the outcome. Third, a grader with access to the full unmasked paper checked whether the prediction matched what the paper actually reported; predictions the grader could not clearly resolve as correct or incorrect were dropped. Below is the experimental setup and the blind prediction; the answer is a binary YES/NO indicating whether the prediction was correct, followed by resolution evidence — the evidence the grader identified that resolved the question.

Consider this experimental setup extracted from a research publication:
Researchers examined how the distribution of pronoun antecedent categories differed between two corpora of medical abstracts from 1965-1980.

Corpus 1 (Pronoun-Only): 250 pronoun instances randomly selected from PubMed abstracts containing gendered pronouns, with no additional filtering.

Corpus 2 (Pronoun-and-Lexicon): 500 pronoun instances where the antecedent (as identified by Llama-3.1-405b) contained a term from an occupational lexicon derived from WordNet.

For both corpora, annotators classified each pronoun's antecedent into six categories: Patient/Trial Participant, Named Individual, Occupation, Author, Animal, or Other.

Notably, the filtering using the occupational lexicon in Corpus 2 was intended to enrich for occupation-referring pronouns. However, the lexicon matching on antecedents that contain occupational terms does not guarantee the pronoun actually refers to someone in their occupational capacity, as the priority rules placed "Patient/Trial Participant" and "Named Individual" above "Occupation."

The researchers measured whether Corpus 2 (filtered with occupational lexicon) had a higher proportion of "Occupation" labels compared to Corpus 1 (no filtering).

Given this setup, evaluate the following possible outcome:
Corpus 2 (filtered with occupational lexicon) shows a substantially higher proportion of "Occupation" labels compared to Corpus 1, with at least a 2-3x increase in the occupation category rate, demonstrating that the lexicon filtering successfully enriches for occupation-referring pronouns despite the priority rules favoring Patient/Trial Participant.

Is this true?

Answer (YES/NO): NO